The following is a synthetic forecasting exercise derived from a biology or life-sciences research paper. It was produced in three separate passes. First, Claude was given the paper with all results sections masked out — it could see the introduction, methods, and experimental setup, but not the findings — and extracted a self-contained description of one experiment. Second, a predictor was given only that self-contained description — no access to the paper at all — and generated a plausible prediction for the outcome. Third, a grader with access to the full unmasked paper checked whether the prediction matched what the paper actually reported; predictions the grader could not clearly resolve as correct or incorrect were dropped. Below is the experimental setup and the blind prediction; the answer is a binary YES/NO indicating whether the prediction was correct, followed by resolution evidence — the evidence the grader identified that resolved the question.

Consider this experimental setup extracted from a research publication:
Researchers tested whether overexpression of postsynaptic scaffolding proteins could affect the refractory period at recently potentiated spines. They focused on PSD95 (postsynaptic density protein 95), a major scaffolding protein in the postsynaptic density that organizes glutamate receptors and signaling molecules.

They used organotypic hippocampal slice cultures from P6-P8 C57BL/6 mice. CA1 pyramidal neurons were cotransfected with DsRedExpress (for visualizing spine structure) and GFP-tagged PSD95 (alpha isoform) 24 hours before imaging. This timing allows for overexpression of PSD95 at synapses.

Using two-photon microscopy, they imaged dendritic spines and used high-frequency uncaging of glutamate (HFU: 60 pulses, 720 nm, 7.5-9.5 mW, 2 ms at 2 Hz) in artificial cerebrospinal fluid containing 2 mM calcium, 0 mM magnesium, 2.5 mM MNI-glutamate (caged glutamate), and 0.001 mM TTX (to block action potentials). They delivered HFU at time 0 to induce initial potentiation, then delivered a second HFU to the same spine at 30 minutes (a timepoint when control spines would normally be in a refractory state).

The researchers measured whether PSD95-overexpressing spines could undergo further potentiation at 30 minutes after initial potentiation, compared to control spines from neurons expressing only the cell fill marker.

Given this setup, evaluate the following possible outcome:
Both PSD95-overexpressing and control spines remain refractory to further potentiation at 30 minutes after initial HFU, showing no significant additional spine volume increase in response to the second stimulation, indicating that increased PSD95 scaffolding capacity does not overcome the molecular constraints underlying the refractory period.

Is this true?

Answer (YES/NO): NO